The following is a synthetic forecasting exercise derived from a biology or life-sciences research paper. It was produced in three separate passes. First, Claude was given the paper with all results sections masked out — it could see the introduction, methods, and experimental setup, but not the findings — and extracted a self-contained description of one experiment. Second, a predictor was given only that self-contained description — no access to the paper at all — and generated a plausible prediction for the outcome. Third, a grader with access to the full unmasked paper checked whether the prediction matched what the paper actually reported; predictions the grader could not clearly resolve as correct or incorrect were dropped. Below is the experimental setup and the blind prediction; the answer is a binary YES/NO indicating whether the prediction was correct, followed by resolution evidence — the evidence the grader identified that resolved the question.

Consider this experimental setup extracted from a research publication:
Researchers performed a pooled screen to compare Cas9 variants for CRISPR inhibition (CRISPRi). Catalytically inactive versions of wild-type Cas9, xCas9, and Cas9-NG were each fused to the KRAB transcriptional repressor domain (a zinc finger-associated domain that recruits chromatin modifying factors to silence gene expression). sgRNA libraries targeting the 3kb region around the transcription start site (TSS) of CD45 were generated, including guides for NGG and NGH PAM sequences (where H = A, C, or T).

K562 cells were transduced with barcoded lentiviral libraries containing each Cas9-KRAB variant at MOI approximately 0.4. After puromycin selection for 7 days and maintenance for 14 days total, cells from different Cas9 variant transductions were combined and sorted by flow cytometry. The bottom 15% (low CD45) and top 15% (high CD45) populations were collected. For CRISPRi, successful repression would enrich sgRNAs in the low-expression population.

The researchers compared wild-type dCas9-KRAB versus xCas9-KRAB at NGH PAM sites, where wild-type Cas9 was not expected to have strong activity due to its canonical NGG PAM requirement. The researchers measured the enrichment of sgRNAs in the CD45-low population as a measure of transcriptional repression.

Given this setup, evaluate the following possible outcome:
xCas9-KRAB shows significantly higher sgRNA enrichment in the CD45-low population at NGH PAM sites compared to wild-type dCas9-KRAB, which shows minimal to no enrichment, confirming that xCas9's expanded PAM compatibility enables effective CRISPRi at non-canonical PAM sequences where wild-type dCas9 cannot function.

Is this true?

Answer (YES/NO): NO